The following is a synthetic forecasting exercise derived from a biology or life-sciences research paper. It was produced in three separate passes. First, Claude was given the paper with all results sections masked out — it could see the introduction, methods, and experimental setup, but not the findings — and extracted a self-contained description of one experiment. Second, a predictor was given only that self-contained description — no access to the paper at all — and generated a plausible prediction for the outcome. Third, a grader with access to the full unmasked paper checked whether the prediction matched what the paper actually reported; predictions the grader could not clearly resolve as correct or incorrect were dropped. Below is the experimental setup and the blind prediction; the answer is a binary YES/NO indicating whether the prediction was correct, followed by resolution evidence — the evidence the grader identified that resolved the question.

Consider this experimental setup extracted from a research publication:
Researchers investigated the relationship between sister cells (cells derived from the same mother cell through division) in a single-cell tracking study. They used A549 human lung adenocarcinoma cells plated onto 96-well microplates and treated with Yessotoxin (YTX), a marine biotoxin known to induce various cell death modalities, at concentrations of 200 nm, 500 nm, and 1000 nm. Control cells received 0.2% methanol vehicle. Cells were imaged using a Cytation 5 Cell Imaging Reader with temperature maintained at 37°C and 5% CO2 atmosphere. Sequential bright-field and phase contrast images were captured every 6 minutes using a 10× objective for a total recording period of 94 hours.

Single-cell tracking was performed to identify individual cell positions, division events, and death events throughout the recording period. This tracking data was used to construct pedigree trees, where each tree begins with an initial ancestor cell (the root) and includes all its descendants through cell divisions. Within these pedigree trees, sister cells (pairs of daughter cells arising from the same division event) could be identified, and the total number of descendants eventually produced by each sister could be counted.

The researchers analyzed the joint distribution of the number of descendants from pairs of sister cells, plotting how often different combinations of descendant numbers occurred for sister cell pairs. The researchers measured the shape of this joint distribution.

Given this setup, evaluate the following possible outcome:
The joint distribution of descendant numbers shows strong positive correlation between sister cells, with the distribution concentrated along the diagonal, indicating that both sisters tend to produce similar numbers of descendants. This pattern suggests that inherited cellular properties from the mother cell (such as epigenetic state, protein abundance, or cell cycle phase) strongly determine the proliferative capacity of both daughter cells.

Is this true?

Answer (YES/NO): NO